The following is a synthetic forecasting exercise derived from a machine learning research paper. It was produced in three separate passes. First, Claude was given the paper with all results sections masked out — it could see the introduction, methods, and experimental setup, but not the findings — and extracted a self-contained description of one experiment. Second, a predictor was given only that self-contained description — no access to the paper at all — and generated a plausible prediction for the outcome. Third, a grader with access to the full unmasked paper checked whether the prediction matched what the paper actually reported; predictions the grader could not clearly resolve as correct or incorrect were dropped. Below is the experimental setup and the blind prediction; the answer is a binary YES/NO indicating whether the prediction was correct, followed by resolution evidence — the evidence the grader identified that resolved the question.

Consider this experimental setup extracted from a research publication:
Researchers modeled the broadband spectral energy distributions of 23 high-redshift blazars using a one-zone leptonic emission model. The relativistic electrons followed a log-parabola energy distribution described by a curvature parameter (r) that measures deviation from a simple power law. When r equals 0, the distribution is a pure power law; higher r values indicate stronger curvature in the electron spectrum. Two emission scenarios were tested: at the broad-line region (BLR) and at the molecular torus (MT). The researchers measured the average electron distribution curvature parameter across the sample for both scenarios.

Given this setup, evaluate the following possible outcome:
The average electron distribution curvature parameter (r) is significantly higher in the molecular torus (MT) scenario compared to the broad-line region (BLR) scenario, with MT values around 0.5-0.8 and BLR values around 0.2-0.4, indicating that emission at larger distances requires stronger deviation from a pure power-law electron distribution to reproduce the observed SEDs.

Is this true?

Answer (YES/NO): NO